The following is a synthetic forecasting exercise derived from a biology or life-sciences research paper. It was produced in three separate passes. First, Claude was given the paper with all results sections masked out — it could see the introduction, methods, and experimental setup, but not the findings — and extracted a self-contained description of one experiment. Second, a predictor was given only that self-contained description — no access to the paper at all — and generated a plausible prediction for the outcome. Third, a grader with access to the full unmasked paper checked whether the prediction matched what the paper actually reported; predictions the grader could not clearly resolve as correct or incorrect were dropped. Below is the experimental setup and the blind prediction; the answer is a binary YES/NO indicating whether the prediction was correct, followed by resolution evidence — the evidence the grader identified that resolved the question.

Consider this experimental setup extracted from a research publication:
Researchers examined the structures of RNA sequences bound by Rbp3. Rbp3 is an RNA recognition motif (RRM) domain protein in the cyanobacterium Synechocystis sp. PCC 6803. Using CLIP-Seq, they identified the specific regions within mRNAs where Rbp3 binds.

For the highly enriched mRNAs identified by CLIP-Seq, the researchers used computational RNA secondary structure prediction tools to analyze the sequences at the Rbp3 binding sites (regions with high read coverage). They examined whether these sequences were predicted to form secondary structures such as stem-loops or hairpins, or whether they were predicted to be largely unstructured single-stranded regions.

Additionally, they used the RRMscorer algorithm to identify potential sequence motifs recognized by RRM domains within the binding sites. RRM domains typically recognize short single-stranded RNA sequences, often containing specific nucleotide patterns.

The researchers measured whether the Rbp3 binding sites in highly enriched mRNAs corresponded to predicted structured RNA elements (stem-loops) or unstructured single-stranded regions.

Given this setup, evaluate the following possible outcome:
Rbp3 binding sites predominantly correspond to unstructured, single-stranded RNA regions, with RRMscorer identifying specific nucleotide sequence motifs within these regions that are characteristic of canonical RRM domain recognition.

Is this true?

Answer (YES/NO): NO